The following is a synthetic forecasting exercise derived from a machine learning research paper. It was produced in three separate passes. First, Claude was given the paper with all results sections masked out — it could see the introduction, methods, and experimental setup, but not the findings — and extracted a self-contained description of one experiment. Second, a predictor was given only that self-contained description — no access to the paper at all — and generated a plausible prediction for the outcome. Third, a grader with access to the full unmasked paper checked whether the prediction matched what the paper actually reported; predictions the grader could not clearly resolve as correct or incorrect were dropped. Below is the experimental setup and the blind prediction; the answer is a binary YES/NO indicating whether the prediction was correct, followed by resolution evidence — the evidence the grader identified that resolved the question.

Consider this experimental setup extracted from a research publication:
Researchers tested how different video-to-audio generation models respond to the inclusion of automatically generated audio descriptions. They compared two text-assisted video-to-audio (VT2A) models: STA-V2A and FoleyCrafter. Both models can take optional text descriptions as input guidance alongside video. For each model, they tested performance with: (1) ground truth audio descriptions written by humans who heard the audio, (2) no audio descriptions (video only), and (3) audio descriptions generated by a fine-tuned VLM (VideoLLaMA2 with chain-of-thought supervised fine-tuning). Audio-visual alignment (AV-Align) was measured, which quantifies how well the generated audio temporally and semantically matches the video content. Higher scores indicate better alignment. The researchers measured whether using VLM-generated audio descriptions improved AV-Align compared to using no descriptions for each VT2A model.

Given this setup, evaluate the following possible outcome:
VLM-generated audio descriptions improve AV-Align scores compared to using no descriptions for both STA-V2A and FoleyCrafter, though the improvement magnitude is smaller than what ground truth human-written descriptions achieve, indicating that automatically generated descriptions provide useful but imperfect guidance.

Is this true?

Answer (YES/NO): NO